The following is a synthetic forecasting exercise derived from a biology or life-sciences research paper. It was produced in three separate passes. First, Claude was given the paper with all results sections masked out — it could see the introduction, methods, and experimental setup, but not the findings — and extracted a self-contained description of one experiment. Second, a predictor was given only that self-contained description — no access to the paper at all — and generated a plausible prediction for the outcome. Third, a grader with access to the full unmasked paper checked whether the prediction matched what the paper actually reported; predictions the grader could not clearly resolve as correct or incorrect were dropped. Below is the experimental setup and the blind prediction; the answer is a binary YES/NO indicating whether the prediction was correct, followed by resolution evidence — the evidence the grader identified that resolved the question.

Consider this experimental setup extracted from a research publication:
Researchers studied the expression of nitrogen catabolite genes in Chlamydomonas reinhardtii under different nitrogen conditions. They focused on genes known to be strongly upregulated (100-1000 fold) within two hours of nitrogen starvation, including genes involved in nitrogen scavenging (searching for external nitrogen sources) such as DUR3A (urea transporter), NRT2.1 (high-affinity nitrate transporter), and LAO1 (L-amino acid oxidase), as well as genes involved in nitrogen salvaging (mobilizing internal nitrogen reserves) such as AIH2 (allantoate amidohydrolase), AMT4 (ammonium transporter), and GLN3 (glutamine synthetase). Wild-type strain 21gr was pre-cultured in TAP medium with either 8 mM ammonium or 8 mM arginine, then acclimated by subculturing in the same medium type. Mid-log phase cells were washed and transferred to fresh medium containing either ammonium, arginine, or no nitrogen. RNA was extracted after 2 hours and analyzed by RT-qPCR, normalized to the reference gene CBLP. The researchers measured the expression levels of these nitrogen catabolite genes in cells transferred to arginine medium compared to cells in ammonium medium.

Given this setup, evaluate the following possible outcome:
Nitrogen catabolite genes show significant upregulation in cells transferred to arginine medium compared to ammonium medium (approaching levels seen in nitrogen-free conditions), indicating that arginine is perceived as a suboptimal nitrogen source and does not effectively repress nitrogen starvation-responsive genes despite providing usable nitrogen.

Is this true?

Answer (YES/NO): YES